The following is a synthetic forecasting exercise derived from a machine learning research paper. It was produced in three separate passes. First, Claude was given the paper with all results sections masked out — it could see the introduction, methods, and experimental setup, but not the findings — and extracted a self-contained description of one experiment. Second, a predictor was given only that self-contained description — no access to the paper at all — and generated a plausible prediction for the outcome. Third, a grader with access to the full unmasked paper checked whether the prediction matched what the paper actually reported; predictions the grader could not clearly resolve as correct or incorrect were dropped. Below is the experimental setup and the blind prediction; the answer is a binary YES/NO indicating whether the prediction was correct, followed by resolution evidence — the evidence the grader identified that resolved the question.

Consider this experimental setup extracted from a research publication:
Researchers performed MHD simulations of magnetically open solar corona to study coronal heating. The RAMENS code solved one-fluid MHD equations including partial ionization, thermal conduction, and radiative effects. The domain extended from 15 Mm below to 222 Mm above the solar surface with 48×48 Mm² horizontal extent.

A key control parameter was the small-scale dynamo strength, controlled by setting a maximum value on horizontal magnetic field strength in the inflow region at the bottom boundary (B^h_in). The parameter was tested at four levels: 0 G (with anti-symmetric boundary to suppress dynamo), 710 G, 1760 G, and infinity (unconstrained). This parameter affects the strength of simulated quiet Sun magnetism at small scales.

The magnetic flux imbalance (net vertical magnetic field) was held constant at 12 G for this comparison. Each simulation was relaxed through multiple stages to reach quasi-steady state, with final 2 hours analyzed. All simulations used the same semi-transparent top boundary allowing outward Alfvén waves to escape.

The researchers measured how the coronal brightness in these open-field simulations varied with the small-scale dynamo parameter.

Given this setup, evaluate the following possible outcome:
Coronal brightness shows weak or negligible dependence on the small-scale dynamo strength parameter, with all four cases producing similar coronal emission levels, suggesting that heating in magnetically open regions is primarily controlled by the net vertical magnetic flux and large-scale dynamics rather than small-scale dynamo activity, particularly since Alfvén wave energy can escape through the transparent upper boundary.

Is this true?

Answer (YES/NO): NO